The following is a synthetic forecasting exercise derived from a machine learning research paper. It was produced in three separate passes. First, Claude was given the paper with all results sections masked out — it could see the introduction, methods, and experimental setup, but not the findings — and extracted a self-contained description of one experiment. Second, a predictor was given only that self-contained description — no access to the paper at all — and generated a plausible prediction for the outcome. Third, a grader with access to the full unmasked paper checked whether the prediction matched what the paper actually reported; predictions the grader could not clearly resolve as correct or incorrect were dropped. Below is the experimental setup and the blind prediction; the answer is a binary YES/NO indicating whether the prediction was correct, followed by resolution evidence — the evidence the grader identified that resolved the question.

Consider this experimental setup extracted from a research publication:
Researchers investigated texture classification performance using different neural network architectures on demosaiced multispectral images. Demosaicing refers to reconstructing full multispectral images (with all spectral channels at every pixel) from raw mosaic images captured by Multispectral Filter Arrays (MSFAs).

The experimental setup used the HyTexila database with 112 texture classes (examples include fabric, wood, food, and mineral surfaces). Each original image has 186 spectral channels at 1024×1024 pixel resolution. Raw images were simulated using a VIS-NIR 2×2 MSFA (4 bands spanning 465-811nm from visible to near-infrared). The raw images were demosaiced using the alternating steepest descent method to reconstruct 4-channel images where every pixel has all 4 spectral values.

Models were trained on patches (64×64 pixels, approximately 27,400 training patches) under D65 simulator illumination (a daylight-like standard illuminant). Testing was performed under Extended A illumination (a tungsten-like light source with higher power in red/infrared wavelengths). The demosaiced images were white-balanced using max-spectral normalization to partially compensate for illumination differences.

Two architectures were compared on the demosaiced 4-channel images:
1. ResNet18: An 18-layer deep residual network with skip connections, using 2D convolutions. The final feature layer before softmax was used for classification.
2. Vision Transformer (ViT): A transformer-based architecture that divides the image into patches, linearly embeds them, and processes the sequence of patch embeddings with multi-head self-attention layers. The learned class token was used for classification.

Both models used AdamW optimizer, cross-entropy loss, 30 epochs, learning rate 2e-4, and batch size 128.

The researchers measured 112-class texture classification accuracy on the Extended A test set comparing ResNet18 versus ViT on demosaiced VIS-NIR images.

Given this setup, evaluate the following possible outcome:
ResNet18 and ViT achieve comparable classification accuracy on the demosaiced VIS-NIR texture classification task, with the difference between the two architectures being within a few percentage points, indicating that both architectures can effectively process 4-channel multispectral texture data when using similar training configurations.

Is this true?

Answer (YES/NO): YES